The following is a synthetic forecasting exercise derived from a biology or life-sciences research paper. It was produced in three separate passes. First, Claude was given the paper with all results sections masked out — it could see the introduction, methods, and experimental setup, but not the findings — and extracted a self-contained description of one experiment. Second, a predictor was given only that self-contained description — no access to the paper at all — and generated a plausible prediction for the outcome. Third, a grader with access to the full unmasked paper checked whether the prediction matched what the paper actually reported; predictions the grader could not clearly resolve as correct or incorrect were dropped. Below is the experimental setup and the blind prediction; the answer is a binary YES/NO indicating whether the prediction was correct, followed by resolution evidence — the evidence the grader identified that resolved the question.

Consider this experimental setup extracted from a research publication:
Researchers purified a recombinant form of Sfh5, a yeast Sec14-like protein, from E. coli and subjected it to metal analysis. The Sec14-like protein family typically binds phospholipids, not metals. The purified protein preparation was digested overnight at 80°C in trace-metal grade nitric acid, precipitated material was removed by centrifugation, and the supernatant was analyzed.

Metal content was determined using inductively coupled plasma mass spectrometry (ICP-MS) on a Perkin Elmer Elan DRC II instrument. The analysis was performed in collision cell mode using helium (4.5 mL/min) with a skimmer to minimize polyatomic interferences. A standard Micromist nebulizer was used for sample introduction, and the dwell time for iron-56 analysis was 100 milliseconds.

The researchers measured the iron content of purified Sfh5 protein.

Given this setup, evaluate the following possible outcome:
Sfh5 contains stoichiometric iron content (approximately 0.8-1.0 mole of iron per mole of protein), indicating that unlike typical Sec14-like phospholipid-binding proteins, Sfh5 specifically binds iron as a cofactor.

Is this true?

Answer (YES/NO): NO